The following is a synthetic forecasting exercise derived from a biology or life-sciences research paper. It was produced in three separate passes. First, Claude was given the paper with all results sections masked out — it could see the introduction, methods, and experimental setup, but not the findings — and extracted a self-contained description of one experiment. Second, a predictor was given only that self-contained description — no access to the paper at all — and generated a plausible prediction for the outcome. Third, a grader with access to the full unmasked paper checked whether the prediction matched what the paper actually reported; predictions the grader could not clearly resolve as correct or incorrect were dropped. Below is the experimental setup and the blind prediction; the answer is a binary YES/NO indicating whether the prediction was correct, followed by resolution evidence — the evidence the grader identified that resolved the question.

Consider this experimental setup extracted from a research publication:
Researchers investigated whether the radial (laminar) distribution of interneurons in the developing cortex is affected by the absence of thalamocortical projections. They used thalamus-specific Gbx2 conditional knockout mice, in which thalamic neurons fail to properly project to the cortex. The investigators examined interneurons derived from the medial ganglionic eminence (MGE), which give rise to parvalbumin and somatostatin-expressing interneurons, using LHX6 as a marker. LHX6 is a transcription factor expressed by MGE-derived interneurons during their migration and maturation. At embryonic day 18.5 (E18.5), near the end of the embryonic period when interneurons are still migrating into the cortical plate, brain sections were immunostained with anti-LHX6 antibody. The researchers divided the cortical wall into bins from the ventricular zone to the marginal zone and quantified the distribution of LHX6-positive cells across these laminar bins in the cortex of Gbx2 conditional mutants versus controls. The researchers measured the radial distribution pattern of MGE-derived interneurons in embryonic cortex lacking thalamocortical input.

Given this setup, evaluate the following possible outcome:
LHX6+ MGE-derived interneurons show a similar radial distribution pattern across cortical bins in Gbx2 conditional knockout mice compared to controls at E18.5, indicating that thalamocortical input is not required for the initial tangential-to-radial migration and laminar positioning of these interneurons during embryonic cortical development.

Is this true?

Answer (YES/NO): NO